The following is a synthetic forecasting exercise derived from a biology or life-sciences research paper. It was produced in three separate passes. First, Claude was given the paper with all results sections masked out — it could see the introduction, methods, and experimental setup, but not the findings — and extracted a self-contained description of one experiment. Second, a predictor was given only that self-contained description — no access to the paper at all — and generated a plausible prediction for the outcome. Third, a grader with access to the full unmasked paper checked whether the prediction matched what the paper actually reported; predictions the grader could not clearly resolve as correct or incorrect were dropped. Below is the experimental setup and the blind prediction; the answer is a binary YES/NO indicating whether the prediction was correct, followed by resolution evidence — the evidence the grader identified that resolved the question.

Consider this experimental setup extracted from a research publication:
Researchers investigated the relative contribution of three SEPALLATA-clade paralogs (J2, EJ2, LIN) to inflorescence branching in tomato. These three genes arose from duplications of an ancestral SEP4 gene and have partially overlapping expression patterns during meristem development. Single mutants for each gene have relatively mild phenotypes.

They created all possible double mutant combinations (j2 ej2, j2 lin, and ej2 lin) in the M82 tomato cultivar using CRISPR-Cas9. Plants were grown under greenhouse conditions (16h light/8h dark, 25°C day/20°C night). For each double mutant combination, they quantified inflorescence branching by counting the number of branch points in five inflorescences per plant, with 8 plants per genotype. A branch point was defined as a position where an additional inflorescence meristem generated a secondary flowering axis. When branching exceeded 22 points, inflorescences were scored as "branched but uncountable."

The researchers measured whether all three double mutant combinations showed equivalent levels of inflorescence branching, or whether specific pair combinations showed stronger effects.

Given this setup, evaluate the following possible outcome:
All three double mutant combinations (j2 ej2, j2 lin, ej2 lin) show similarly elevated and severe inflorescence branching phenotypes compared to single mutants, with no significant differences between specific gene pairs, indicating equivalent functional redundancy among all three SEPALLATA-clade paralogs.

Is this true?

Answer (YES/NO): NO